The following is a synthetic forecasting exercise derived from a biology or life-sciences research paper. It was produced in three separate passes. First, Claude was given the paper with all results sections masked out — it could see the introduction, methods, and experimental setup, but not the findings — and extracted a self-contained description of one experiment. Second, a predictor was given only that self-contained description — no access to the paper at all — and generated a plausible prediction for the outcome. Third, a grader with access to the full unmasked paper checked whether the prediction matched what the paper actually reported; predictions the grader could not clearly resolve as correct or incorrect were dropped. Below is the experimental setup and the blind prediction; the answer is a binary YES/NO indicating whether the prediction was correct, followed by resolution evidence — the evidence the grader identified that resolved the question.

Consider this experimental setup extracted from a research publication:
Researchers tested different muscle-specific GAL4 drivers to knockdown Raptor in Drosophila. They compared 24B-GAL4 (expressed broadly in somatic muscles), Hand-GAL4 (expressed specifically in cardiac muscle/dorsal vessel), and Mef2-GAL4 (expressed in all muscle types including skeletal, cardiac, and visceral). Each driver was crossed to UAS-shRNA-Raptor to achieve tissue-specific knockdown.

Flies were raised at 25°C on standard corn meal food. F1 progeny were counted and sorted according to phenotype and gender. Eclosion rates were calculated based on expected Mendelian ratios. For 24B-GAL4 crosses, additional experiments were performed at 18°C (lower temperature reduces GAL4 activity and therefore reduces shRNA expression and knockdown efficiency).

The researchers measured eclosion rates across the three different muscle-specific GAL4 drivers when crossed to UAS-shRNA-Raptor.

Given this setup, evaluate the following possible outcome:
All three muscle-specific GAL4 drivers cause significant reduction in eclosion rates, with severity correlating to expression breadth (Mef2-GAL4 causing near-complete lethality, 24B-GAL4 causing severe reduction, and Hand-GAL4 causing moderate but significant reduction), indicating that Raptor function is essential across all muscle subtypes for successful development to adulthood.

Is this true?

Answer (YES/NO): NO